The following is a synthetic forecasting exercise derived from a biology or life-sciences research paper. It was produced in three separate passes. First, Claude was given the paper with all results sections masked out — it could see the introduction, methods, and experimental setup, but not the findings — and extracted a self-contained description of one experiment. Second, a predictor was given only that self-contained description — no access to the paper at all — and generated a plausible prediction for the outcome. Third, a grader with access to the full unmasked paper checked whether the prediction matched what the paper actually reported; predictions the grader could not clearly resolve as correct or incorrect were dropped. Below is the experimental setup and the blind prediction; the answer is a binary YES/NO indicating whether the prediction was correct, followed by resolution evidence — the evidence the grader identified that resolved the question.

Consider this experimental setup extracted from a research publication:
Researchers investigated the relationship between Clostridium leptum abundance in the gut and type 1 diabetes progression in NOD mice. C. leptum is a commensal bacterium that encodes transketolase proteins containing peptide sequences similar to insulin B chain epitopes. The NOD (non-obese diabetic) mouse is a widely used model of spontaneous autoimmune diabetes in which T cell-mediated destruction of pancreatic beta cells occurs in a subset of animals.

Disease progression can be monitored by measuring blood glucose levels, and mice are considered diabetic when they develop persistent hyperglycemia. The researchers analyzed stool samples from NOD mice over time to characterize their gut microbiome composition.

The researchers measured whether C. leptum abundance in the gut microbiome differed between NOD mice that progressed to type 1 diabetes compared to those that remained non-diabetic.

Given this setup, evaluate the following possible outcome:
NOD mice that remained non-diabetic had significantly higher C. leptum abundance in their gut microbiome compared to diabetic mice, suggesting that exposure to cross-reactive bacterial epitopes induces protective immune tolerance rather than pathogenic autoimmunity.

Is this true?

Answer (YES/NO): YES